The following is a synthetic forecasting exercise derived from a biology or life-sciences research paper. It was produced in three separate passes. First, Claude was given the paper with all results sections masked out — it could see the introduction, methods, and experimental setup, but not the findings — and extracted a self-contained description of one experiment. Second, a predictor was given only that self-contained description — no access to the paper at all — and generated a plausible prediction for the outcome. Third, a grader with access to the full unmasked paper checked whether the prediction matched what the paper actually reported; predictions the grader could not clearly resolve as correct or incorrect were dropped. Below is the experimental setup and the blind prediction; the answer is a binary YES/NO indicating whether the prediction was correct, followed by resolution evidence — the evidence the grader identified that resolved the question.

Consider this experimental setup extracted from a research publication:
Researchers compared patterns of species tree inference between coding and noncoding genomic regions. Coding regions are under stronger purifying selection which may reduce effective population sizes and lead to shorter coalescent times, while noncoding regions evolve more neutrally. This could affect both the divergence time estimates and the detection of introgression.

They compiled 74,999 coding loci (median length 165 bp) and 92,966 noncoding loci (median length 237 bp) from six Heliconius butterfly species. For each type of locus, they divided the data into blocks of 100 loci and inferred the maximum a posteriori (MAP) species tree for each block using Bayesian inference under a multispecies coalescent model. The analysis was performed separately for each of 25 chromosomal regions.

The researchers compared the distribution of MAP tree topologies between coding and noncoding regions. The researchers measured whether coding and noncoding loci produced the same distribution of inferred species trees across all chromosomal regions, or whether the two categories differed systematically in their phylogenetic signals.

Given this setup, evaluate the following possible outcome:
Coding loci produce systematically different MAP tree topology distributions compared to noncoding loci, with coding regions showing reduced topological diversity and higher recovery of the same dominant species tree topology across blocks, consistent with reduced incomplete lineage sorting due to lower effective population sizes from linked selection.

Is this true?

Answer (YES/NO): NO